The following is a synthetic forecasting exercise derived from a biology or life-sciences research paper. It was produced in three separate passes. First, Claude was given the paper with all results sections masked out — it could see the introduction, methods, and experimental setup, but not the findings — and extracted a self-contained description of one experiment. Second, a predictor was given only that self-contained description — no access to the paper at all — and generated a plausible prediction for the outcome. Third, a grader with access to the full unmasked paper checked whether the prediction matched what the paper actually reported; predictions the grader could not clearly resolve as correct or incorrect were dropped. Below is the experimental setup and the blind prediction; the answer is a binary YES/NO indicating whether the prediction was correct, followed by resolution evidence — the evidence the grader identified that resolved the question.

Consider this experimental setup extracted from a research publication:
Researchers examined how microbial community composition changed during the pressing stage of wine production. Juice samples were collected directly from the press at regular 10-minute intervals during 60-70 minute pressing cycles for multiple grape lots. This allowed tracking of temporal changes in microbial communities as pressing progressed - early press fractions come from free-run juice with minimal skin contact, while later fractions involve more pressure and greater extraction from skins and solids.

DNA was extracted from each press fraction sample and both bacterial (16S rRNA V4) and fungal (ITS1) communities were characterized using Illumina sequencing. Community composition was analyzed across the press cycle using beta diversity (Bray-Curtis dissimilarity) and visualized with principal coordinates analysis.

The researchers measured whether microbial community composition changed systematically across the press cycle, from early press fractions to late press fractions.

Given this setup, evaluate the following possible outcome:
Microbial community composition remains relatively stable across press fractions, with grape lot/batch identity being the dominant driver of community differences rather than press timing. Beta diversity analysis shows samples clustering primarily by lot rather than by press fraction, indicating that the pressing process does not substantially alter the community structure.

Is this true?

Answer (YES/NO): NO